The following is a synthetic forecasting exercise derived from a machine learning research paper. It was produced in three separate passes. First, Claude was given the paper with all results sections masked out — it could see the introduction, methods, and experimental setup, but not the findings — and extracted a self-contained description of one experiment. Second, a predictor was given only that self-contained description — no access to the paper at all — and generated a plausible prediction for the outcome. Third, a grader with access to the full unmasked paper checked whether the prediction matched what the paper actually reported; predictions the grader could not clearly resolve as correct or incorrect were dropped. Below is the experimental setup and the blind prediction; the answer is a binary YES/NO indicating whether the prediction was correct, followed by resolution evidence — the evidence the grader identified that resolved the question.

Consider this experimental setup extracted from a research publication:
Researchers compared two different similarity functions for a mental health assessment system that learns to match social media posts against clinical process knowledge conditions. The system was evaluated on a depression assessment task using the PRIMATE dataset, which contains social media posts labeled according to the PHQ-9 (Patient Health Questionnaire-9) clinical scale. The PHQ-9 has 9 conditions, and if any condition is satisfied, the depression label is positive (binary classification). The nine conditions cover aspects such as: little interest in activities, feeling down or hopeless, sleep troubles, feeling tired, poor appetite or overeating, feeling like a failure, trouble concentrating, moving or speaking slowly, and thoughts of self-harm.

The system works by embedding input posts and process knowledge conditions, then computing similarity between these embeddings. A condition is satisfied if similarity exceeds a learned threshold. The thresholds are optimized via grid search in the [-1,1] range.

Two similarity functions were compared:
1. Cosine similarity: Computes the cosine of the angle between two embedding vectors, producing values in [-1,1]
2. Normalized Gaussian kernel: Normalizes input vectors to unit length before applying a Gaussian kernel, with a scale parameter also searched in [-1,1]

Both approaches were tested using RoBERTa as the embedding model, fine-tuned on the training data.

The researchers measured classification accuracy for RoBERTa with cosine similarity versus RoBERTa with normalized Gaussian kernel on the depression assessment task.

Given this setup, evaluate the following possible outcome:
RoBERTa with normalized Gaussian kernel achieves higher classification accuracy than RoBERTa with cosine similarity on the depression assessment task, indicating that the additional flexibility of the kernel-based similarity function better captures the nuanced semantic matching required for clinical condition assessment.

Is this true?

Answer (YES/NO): NO